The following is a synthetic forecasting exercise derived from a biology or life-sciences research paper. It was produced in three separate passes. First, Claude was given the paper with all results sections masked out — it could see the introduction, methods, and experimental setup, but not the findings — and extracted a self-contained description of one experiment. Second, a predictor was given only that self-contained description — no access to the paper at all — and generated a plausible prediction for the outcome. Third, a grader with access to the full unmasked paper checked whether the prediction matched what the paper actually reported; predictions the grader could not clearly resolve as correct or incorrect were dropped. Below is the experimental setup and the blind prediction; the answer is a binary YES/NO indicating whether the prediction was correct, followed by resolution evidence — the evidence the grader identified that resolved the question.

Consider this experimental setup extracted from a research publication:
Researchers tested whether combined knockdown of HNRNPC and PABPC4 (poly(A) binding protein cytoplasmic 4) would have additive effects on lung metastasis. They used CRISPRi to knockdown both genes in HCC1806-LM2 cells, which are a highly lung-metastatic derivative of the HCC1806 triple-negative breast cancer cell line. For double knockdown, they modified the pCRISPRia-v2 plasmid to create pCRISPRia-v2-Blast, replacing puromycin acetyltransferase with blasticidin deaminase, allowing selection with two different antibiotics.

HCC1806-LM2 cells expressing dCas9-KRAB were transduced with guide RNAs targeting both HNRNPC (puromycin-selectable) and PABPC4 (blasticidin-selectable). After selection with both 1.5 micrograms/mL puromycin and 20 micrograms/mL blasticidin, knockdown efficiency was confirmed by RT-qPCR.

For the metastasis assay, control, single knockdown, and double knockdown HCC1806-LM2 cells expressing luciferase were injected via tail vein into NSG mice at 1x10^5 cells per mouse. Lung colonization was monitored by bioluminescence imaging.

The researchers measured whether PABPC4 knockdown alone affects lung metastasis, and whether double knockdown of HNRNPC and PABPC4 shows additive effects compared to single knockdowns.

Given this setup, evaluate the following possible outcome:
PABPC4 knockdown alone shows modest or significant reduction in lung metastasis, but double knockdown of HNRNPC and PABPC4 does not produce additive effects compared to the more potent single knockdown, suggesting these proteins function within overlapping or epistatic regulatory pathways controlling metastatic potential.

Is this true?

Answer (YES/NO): NO